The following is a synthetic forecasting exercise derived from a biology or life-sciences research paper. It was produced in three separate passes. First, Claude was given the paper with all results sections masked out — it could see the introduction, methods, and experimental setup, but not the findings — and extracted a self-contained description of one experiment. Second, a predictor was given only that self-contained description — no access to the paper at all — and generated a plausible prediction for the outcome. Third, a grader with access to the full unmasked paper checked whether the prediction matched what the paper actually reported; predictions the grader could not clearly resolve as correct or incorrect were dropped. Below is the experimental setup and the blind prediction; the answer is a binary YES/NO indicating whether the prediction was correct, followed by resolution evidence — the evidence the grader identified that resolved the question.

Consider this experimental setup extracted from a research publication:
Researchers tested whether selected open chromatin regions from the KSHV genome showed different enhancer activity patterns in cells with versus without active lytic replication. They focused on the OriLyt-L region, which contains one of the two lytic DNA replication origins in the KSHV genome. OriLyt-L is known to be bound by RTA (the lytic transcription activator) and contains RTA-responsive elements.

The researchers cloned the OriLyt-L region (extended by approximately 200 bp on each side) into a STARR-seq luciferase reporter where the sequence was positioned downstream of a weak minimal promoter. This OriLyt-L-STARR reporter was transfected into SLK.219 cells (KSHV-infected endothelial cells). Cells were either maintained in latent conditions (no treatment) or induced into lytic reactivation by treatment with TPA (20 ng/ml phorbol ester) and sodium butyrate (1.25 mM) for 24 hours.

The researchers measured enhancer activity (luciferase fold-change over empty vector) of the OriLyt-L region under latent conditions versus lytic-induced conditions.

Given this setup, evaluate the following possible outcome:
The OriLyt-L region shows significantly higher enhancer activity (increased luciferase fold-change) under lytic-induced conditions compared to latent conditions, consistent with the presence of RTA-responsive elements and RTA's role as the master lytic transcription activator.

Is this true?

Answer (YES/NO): YES